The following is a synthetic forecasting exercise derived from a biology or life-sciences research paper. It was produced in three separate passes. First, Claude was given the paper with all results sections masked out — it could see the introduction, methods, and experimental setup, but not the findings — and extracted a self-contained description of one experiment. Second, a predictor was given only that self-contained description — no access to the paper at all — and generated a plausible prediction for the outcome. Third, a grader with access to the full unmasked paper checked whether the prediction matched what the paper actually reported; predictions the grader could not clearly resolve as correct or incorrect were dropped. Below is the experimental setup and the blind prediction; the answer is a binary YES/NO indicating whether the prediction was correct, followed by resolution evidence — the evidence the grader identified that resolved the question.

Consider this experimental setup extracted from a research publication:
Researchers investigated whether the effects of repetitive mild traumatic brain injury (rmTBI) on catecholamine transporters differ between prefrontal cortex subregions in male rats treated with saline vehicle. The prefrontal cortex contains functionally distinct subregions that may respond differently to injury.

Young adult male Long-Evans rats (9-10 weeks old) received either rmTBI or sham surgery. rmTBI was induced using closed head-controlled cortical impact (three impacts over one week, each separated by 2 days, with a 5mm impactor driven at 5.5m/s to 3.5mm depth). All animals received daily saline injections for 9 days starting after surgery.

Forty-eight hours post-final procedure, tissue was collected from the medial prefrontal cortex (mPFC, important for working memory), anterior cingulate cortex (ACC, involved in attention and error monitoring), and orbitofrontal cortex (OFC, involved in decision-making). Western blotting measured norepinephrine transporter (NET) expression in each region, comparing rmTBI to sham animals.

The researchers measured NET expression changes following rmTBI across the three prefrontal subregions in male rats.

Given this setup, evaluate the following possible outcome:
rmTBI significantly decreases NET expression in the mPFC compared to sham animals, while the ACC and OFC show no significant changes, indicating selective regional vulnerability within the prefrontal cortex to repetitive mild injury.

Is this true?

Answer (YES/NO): NO